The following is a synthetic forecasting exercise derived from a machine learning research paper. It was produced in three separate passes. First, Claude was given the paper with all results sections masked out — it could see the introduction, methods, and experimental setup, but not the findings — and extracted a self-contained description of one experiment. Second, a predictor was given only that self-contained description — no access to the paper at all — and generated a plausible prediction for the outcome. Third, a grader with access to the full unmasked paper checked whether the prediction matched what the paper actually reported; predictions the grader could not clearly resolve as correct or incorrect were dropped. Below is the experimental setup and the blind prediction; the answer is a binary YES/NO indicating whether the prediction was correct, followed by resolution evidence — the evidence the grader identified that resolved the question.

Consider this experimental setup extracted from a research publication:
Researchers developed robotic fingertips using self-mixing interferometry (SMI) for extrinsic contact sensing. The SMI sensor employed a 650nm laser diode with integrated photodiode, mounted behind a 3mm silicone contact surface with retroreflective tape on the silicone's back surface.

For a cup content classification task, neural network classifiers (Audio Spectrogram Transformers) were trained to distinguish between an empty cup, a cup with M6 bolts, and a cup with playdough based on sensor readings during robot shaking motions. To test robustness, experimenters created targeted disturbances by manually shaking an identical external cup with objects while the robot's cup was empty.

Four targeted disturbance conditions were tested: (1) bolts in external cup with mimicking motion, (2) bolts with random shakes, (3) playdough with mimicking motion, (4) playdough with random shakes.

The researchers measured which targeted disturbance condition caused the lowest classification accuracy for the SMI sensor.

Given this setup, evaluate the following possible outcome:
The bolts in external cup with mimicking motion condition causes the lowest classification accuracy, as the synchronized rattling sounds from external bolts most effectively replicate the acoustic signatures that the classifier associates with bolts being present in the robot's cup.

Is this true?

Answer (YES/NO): NO